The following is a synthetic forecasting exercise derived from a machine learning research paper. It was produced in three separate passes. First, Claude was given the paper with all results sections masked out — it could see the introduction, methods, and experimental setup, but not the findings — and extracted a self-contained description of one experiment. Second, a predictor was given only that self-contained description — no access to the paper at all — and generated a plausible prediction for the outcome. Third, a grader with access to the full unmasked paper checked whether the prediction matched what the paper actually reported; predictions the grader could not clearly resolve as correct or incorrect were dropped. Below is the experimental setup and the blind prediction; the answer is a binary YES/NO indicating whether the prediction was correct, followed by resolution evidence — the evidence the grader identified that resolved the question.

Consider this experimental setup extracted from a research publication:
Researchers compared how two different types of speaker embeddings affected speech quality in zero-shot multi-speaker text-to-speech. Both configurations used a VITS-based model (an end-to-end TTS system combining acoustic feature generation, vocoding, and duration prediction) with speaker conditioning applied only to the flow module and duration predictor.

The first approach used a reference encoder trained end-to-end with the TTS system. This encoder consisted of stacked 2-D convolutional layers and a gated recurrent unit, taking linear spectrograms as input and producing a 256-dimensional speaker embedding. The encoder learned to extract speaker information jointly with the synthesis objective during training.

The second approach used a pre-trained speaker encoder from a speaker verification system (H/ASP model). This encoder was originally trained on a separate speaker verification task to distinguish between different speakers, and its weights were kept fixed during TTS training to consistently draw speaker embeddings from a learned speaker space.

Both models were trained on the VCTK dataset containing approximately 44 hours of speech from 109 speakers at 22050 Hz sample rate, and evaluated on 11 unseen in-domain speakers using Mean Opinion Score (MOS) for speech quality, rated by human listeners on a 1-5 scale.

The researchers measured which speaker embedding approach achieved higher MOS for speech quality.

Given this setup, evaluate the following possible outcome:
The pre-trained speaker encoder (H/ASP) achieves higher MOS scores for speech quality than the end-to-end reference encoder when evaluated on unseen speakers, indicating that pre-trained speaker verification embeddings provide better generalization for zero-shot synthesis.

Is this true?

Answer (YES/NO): YES